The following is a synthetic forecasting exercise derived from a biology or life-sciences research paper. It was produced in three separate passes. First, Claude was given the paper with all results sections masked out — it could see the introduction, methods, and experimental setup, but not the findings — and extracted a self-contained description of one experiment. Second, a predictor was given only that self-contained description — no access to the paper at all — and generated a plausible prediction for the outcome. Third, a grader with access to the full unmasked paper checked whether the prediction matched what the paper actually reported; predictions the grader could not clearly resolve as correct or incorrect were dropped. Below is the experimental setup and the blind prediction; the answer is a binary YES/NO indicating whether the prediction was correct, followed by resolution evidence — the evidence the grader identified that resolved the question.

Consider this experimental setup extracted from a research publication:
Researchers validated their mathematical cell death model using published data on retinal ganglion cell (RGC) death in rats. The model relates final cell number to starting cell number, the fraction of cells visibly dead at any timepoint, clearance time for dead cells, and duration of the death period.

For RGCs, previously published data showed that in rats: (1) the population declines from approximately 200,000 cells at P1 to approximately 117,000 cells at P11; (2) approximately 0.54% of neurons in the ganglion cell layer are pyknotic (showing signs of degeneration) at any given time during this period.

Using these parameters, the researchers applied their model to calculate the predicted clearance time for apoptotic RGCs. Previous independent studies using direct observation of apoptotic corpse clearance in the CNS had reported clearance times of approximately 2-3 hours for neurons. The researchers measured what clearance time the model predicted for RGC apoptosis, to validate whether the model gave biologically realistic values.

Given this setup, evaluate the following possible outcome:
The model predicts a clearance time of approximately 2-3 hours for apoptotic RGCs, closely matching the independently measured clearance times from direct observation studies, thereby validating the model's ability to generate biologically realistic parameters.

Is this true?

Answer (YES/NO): YES